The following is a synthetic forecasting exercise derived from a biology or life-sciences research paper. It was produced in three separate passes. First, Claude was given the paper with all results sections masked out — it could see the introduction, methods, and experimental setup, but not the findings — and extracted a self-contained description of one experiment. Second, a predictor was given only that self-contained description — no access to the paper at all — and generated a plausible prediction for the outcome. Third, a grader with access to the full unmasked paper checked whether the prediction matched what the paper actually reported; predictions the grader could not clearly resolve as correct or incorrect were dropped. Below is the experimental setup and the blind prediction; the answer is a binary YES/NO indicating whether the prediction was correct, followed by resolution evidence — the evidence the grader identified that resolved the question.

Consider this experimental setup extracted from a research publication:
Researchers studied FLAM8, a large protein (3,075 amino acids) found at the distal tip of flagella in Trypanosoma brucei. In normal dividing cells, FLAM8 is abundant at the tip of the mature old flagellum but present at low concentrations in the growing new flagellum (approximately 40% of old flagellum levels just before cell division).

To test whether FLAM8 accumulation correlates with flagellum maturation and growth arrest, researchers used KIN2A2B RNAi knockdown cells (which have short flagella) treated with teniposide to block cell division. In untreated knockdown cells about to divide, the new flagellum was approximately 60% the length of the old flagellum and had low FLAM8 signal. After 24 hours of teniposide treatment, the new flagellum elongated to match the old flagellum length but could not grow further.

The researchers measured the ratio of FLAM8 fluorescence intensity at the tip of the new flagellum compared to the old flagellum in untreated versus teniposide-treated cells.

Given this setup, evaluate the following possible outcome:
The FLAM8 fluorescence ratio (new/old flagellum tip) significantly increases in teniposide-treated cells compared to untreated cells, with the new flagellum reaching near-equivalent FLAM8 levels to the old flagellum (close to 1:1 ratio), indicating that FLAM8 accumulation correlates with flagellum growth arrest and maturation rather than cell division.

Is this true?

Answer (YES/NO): YES